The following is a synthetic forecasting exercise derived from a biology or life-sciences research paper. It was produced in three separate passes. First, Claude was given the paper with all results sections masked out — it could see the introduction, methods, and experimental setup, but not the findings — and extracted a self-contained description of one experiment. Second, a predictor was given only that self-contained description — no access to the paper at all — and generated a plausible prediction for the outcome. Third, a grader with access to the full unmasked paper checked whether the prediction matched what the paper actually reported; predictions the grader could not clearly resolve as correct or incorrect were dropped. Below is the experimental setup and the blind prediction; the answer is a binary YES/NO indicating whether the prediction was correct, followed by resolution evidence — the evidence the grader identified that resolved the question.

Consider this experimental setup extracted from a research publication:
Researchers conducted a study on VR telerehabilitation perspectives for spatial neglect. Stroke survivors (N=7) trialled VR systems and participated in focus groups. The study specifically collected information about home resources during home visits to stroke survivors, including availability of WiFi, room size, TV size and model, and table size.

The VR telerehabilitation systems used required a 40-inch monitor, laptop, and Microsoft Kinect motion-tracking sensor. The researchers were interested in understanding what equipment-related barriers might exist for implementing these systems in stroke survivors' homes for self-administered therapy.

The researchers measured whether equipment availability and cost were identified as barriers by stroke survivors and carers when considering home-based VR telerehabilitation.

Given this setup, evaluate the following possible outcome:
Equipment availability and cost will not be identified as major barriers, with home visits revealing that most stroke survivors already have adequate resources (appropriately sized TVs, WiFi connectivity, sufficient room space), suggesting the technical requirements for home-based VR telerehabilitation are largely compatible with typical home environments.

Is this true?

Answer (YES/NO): NO